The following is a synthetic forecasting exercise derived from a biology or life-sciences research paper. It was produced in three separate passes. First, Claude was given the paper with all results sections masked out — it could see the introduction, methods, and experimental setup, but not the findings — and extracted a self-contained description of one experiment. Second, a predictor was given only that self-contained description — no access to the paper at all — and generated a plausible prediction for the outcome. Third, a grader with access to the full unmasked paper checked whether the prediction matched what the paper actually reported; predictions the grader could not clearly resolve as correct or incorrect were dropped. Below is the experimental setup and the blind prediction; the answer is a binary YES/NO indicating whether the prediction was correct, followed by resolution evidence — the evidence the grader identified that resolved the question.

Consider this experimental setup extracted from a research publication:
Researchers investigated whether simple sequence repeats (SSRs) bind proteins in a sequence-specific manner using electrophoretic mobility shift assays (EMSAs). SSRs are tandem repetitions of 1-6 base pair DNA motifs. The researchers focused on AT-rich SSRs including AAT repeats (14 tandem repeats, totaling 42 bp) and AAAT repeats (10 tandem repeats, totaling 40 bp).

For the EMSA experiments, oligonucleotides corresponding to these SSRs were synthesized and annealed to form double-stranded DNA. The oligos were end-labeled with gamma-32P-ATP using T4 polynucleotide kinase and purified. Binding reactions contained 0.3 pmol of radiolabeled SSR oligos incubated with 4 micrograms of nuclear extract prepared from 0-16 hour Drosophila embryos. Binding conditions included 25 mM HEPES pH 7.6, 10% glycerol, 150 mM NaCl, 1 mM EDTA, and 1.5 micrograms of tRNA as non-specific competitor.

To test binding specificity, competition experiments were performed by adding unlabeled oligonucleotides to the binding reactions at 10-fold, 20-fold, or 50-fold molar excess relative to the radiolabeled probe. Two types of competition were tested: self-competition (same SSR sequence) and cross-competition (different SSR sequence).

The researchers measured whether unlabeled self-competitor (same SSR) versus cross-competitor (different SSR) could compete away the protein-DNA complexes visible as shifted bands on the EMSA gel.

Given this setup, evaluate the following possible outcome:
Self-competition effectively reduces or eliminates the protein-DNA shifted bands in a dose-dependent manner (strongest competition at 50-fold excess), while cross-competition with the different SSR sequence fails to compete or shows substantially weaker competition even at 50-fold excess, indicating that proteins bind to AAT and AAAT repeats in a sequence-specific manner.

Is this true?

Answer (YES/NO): YES